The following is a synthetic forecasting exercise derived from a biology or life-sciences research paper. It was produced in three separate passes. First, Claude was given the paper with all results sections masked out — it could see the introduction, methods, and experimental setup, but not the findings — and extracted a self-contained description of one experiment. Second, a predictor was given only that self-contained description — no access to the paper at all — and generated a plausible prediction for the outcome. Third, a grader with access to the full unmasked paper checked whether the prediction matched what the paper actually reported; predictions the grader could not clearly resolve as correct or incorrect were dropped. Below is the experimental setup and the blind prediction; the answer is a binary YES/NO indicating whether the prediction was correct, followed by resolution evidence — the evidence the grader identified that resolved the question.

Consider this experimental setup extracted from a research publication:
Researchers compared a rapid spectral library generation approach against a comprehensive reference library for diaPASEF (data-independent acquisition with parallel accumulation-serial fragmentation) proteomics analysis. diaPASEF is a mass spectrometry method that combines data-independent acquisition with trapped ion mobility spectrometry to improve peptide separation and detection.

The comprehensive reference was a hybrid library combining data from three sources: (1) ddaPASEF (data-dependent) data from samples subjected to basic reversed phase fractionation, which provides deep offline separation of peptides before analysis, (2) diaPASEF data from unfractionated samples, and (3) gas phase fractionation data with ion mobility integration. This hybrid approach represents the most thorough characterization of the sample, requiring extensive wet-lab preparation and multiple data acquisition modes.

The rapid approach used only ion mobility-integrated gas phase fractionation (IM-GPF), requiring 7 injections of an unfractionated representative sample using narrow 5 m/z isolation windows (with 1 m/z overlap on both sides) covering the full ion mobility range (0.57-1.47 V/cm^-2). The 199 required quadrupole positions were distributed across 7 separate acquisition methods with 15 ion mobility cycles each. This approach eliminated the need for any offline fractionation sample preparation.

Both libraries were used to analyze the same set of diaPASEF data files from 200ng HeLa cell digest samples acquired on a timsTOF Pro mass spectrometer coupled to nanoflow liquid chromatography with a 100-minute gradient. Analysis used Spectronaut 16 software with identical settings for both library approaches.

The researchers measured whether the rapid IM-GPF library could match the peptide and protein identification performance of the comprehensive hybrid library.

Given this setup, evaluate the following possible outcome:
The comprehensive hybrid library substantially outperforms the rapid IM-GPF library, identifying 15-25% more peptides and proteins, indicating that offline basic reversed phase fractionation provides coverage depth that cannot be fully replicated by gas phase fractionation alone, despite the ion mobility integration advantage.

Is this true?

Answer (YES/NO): NO